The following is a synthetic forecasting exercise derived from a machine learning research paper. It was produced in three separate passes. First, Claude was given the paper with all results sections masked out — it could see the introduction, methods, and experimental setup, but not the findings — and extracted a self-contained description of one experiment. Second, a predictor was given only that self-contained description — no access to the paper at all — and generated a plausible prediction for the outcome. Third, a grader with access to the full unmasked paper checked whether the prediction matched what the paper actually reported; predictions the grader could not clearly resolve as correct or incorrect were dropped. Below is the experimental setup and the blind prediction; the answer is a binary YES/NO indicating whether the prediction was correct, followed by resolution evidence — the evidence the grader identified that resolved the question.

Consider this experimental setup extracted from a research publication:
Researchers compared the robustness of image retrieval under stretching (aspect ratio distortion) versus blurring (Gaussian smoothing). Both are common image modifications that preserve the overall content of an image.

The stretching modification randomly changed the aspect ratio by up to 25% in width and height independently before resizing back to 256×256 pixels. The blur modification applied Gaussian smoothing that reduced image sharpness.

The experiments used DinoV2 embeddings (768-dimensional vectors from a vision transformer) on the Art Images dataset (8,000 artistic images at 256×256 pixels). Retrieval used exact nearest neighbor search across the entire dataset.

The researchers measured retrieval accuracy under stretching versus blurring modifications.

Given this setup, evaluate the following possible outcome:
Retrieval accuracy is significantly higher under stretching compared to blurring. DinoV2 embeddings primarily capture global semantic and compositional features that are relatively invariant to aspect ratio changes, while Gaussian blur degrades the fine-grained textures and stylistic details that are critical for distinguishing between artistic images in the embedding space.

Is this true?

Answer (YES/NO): NO